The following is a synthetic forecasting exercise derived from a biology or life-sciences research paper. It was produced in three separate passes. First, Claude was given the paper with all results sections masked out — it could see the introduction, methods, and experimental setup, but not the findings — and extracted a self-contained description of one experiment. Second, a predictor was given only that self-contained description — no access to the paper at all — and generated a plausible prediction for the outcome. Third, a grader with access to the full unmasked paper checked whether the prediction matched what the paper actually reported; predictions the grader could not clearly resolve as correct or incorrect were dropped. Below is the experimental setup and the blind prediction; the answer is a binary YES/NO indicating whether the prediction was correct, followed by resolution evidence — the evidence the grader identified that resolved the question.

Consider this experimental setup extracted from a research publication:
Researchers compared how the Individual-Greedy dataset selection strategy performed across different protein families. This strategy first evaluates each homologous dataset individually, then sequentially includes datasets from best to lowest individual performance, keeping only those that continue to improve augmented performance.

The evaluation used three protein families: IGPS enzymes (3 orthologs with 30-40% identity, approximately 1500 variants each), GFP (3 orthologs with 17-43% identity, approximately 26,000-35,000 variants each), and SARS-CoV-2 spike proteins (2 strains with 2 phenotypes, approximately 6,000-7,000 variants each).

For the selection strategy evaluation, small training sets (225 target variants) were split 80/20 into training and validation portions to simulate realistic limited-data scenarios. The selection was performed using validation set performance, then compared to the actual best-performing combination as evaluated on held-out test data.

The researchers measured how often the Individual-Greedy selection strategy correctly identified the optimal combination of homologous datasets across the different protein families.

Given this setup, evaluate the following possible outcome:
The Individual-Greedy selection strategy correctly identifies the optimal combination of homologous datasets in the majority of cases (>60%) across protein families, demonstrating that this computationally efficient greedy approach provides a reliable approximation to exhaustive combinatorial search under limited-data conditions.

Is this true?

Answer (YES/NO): NO